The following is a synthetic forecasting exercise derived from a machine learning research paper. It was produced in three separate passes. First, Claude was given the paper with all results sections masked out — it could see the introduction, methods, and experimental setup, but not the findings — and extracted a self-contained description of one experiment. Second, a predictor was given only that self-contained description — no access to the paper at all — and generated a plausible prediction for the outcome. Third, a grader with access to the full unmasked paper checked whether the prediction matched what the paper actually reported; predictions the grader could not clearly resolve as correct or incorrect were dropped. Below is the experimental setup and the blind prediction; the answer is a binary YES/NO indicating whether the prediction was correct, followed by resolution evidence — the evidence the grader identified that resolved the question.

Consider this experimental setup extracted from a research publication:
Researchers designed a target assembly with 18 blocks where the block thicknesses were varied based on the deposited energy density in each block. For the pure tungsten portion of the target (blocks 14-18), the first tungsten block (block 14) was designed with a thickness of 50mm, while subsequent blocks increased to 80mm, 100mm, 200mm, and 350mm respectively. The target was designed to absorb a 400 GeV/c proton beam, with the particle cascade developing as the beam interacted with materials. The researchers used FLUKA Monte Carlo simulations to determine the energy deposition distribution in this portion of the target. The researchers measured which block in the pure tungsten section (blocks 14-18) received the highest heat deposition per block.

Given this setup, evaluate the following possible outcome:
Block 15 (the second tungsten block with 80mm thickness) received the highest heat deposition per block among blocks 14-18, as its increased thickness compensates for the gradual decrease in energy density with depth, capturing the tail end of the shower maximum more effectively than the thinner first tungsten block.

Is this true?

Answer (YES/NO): NO